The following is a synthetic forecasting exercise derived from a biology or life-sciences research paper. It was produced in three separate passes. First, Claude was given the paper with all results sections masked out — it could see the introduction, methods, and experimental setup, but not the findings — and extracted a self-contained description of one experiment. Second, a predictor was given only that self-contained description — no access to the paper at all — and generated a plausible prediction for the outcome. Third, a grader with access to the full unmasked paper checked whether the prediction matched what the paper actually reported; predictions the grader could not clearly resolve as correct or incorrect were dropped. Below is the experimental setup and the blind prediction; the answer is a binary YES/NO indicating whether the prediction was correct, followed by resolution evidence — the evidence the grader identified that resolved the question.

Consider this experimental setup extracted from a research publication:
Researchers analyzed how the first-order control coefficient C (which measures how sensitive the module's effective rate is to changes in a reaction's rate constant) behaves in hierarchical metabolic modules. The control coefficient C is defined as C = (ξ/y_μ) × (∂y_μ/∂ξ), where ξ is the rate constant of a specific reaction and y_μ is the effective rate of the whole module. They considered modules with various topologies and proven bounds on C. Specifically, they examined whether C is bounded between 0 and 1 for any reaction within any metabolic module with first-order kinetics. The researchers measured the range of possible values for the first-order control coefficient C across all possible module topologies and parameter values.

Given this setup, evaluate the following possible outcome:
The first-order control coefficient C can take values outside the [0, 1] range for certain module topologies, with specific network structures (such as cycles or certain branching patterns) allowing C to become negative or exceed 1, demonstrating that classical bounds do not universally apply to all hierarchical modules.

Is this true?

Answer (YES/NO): NO